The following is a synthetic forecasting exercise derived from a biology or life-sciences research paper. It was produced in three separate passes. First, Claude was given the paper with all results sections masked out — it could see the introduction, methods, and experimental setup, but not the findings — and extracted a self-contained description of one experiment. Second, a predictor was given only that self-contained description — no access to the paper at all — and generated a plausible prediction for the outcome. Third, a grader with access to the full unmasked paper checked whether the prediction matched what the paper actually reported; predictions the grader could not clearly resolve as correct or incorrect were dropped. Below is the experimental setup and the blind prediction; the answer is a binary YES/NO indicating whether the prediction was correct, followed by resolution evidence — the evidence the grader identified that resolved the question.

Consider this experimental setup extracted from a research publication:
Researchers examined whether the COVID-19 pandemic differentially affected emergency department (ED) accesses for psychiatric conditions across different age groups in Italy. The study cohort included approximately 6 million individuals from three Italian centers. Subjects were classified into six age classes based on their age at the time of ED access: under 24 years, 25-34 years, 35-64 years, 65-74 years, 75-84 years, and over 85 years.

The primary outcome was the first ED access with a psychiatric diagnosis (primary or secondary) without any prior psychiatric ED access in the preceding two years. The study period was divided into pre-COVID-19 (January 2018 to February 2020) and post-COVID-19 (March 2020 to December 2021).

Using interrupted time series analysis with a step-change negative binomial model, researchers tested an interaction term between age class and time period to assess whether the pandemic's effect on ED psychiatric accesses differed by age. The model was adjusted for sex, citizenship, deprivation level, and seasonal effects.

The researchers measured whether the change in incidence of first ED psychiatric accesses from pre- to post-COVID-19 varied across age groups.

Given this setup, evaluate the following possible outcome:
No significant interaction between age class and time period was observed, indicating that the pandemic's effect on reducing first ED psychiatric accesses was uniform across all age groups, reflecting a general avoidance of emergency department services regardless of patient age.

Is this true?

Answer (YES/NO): NO